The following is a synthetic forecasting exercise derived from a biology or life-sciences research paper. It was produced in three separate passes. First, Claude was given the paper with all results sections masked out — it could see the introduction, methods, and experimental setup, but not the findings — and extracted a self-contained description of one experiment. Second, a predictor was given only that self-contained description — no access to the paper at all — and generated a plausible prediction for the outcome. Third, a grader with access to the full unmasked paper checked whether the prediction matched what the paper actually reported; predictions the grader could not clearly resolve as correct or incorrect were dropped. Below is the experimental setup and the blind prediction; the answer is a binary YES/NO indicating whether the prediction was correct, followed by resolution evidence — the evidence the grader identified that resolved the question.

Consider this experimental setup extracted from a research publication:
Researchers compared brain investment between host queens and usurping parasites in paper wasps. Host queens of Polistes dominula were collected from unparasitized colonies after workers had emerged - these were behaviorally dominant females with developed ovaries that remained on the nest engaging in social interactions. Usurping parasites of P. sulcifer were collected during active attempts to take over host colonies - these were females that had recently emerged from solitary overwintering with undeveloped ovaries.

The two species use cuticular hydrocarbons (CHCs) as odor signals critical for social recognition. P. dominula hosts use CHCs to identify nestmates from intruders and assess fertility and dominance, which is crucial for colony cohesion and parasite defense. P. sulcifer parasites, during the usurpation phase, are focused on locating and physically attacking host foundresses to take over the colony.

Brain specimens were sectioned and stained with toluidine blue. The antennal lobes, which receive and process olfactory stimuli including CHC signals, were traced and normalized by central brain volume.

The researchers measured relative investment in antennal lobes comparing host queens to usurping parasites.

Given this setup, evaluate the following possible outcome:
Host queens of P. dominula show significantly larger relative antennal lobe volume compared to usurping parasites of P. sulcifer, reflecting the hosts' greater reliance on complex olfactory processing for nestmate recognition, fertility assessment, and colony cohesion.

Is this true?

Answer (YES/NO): YES